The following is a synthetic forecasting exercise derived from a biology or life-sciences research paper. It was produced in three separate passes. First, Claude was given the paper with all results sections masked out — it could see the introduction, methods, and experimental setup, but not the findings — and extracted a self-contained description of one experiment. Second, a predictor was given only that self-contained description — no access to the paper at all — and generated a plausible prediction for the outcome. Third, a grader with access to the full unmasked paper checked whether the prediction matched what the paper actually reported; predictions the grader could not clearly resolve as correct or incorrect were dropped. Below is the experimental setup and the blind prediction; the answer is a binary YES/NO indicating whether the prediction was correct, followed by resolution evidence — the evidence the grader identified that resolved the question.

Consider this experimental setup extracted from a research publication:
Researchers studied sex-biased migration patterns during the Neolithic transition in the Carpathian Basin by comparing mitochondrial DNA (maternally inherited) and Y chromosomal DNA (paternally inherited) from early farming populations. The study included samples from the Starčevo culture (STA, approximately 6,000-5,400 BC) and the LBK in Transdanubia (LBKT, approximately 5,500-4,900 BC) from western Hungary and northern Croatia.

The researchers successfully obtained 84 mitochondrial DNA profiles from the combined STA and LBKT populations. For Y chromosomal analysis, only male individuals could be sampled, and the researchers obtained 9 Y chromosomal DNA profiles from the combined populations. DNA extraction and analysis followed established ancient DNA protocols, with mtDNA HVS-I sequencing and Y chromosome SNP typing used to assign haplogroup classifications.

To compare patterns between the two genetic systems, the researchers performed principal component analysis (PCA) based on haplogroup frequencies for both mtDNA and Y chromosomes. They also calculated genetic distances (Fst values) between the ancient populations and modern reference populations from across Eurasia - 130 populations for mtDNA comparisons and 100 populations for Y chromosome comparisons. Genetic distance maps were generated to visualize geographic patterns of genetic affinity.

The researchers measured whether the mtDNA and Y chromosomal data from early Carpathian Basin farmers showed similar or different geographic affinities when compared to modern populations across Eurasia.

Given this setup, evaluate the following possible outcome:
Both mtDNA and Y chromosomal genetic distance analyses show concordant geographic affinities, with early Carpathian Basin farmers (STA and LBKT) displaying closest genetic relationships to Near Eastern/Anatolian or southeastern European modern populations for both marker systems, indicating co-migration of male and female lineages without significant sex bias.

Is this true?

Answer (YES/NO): NO